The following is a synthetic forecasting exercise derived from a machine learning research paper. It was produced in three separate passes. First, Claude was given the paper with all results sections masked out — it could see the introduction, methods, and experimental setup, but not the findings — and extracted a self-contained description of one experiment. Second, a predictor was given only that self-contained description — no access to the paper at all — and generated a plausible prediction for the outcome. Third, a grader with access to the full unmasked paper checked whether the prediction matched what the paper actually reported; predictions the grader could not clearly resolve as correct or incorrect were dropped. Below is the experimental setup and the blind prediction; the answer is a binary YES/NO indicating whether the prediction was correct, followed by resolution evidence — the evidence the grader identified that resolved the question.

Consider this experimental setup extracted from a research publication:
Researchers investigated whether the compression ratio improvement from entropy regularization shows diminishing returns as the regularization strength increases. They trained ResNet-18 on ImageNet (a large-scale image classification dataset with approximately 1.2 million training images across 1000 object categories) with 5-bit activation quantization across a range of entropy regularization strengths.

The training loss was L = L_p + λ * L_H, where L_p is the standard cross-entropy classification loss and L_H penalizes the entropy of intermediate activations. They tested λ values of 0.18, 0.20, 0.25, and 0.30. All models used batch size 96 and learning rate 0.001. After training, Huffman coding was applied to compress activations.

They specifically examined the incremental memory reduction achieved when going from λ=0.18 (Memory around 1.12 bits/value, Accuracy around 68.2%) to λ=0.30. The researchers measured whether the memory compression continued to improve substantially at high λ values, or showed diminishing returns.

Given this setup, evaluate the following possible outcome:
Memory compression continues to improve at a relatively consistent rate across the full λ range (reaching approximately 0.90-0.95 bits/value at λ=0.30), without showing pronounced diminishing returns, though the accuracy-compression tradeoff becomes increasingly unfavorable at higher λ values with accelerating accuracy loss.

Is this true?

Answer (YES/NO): NO